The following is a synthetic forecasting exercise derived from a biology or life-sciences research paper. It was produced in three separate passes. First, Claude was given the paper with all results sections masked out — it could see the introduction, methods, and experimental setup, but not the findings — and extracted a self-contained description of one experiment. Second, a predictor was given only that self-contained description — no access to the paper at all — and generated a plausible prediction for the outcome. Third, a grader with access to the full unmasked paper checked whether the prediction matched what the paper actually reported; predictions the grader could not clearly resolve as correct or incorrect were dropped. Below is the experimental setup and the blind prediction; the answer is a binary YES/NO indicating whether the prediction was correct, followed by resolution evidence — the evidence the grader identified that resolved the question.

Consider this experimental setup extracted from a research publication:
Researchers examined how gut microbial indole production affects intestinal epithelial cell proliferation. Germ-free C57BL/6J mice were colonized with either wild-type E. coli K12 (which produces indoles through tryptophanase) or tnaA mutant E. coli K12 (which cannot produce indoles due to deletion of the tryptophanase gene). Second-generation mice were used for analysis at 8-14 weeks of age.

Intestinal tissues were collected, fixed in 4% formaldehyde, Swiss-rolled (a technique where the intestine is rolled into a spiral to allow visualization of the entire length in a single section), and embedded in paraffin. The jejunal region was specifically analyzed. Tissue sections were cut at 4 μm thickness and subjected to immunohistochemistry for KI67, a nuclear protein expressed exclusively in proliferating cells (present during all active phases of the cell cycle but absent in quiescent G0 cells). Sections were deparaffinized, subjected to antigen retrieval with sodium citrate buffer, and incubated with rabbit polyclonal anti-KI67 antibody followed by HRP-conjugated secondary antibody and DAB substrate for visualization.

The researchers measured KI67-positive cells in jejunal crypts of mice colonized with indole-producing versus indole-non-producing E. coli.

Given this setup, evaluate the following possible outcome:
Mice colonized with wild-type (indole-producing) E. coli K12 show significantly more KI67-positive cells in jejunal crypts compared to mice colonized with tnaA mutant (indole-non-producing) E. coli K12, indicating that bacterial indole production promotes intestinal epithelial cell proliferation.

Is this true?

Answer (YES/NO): NO